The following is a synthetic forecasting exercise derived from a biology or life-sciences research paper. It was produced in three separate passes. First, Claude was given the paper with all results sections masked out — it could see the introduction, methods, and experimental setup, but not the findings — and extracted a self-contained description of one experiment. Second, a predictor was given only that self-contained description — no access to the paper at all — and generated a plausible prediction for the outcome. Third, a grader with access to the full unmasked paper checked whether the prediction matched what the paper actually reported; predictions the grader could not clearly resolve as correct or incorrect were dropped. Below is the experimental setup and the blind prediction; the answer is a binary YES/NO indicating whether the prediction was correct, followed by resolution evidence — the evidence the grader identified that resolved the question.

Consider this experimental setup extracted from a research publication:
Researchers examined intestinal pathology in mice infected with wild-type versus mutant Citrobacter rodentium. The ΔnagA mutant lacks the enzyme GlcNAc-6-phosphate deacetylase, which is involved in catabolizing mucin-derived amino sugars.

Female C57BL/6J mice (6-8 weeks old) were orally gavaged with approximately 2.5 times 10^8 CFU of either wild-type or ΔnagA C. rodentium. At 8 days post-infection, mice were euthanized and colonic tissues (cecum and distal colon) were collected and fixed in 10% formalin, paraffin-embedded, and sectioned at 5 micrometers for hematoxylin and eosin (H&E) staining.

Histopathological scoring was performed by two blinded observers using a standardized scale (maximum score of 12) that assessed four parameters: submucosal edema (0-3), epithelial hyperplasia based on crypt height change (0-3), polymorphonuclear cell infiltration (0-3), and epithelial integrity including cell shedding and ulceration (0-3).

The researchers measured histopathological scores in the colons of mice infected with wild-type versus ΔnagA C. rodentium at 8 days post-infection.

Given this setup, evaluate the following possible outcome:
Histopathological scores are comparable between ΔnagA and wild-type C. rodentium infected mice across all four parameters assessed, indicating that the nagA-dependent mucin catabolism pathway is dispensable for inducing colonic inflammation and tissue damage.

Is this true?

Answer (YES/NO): NO